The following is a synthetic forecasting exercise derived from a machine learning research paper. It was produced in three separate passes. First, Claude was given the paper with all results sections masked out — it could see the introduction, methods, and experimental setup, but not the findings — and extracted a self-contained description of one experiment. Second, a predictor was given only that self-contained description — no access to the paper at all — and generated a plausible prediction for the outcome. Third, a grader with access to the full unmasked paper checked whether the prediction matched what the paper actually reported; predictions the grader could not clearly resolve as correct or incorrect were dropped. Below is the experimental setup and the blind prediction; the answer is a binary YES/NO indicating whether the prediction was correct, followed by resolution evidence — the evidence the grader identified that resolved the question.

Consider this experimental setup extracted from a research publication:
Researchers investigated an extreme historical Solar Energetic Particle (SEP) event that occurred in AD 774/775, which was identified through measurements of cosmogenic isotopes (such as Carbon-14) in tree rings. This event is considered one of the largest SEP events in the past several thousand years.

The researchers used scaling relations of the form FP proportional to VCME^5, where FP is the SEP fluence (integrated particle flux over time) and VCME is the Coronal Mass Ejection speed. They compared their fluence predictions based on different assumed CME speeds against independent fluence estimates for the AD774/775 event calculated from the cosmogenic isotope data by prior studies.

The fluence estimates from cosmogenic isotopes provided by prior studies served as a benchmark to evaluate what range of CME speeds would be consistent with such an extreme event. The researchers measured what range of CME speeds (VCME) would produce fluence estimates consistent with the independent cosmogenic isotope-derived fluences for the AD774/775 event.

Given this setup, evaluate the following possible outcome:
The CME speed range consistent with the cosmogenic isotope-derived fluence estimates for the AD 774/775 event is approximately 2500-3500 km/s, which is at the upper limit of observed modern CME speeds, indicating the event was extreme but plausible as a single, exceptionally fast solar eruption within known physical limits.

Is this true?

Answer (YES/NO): NO